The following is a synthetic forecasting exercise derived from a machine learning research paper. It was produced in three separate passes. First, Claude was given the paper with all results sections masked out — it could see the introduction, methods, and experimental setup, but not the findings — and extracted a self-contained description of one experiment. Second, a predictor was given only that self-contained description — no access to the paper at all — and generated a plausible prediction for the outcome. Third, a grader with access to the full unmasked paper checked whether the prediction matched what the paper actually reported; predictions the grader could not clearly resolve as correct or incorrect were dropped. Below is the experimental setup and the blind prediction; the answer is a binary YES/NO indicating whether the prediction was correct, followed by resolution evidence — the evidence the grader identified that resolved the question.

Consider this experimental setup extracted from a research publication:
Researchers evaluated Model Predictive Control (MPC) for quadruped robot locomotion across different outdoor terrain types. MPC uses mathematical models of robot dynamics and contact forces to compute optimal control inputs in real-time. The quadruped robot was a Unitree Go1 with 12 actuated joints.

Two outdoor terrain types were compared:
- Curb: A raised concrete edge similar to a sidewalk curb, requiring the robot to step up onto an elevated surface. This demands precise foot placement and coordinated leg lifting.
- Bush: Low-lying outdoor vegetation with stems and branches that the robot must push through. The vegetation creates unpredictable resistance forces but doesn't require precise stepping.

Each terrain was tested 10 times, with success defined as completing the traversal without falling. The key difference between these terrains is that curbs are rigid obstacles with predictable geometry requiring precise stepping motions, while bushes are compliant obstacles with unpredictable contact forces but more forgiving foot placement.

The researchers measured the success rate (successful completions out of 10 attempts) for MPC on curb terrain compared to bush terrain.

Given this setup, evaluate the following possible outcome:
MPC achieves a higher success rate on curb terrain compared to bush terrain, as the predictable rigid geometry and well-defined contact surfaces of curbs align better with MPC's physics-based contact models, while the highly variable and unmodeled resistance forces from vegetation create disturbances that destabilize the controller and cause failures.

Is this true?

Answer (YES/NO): NO